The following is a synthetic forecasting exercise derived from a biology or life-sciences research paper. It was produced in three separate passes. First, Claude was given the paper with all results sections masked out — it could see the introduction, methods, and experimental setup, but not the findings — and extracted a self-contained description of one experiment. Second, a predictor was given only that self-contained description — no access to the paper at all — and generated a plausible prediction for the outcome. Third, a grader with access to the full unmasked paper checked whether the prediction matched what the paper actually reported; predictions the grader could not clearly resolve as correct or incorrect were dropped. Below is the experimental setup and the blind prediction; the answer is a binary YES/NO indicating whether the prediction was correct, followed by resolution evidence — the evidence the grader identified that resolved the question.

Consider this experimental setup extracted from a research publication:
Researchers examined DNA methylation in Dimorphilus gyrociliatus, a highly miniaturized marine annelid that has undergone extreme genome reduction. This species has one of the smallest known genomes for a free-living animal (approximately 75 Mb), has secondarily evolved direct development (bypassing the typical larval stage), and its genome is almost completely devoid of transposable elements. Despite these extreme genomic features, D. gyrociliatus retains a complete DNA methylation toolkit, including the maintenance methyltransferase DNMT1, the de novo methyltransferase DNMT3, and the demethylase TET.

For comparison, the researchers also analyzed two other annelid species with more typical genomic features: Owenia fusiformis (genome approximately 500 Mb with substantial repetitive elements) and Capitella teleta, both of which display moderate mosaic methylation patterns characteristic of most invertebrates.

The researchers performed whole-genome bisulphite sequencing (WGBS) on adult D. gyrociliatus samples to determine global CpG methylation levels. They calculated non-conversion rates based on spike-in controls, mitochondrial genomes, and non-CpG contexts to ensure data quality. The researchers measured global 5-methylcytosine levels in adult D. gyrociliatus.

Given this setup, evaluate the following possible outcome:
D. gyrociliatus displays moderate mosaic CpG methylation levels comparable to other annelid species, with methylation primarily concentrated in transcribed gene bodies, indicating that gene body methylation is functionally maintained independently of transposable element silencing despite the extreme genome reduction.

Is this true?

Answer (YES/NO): NO